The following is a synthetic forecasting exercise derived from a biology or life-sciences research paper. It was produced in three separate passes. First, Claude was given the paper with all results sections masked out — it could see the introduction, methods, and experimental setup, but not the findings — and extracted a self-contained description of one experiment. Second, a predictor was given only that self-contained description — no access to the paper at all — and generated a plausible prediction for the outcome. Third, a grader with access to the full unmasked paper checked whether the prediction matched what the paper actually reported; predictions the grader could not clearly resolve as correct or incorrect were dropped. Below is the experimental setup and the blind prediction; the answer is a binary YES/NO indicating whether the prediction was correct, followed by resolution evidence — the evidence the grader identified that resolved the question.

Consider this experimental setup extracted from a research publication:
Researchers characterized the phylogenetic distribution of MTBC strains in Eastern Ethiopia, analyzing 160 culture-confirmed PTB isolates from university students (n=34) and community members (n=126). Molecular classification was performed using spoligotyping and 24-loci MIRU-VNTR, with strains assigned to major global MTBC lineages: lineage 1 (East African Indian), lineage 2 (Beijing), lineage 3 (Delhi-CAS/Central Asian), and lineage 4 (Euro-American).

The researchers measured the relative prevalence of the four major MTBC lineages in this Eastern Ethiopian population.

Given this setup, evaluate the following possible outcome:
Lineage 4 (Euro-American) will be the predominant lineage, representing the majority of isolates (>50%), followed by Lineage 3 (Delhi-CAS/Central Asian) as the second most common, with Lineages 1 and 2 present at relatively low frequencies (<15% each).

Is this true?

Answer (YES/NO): YES